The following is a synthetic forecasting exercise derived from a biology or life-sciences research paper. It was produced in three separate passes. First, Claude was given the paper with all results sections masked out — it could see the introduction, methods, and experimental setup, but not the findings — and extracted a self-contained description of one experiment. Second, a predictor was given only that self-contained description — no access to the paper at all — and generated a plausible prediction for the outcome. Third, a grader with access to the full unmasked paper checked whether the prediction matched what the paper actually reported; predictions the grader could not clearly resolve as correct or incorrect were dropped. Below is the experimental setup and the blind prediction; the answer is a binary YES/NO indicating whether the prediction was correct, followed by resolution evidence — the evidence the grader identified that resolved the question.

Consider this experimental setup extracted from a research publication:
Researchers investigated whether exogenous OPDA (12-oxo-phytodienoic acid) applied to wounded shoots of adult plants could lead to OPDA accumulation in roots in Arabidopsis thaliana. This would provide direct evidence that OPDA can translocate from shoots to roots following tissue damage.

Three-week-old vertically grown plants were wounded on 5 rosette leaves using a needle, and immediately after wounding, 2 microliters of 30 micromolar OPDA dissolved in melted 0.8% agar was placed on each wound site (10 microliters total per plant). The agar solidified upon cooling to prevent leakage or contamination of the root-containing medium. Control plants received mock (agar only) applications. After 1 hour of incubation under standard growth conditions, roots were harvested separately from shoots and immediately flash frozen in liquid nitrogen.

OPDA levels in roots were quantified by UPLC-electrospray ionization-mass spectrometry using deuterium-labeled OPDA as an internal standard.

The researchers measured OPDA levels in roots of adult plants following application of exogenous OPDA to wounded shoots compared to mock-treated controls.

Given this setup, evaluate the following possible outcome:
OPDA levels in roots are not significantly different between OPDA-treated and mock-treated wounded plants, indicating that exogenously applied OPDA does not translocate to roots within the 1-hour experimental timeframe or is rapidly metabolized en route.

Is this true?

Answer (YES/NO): NO